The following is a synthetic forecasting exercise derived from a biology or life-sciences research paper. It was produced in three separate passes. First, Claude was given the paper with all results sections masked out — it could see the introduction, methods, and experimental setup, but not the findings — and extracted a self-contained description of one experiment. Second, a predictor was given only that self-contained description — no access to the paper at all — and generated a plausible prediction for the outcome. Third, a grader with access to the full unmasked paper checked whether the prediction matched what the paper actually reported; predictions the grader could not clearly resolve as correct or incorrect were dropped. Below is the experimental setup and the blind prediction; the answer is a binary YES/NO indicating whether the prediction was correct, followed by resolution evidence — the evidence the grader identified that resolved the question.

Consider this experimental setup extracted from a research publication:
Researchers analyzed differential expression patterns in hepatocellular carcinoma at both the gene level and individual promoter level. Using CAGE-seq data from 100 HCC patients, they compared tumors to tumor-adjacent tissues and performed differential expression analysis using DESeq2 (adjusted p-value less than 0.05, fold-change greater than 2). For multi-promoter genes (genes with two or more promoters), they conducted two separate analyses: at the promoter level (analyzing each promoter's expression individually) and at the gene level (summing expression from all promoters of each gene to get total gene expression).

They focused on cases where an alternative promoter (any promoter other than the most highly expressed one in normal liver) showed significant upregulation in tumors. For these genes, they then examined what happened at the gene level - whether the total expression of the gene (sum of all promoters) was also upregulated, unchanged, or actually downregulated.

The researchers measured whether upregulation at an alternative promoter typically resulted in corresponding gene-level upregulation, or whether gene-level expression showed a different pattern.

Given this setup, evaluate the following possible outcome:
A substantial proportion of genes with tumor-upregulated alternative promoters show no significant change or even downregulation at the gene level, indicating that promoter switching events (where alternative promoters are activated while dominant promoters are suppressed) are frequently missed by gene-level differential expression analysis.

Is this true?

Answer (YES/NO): YES